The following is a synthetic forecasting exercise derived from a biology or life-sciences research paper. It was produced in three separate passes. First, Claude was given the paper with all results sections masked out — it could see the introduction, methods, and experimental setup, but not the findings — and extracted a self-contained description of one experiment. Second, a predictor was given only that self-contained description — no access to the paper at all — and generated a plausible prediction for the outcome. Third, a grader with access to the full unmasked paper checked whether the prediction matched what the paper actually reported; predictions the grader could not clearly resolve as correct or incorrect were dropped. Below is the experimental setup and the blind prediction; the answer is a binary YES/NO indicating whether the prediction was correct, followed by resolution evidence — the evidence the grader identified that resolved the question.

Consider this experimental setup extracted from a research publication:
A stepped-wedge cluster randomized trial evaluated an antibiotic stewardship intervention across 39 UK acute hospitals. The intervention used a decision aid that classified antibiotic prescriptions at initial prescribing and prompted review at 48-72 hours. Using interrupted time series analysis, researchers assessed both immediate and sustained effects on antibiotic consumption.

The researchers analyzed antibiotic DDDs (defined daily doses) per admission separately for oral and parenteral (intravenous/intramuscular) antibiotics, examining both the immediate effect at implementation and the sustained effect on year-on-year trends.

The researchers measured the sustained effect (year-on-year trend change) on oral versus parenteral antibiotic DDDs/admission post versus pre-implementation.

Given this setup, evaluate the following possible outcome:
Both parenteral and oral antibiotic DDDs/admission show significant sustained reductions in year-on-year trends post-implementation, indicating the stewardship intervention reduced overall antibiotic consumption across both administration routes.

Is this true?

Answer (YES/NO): NO